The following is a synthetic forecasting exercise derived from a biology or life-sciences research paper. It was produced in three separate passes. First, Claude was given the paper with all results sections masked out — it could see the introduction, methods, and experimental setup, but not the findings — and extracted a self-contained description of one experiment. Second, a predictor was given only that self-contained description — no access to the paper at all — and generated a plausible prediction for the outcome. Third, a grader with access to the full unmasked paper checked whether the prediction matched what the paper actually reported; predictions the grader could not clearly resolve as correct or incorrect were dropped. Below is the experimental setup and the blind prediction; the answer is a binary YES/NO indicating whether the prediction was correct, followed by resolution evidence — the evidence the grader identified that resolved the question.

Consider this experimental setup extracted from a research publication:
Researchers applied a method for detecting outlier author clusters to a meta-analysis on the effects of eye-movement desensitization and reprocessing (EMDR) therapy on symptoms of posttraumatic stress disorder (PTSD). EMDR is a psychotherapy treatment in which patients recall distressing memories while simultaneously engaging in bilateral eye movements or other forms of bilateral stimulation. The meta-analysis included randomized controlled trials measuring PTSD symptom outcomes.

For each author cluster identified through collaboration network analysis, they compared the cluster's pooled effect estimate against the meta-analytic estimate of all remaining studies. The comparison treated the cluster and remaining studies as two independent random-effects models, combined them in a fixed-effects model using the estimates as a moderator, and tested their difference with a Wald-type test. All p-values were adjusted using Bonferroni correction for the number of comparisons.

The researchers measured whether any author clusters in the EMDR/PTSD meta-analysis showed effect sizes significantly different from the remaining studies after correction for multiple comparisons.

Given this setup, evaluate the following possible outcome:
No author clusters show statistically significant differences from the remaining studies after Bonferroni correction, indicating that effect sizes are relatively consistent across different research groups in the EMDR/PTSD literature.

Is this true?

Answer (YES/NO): NO